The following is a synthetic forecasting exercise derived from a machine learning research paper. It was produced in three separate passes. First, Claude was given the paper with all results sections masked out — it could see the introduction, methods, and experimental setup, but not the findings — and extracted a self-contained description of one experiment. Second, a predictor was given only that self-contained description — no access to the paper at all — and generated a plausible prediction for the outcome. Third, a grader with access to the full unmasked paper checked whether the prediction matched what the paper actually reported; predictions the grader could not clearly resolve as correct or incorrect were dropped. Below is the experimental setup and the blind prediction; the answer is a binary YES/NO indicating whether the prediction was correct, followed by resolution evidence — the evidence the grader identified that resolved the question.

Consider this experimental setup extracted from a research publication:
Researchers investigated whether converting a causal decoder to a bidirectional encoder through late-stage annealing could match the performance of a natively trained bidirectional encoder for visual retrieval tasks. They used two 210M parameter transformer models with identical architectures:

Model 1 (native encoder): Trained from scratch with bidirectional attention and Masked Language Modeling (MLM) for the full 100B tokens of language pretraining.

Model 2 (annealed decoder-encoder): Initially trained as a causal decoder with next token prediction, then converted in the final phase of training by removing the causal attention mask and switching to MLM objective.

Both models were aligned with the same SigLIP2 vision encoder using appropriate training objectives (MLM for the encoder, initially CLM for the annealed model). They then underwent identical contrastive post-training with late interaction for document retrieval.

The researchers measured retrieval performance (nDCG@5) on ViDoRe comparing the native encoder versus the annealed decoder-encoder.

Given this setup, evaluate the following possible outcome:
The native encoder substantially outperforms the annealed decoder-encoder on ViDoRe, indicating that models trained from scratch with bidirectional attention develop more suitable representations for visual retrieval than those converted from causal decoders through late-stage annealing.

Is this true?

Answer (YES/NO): YES